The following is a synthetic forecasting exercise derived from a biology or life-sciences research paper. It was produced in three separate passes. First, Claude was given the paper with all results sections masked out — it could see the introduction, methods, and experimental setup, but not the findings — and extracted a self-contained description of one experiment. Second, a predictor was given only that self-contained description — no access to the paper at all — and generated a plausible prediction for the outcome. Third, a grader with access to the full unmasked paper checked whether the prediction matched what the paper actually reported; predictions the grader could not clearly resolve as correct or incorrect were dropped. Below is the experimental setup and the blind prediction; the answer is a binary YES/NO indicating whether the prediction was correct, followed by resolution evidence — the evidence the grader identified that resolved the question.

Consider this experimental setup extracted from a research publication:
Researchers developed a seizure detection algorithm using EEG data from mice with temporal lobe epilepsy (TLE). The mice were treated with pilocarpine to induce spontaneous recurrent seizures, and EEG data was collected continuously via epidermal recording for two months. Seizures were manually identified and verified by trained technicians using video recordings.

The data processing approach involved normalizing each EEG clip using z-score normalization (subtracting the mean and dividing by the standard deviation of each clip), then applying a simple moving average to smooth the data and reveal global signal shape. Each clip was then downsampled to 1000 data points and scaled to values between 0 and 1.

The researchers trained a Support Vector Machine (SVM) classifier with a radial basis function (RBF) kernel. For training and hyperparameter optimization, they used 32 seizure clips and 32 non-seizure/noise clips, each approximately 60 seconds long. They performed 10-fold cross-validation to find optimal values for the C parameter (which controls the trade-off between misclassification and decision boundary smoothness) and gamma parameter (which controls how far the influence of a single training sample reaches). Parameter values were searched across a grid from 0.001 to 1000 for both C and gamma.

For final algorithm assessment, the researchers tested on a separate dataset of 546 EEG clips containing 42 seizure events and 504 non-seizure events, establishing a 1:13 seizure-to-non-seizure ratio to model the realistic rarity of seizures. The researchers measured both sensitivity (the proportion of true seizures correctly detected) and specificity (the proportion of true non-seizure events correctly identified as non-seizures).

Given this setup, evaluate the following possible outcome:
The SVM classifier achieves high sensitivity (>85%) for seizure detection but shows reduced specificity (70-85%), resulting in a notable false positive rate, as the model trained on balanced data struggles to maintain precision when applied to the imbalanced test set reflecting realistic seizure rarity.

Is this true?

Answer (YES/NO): NO